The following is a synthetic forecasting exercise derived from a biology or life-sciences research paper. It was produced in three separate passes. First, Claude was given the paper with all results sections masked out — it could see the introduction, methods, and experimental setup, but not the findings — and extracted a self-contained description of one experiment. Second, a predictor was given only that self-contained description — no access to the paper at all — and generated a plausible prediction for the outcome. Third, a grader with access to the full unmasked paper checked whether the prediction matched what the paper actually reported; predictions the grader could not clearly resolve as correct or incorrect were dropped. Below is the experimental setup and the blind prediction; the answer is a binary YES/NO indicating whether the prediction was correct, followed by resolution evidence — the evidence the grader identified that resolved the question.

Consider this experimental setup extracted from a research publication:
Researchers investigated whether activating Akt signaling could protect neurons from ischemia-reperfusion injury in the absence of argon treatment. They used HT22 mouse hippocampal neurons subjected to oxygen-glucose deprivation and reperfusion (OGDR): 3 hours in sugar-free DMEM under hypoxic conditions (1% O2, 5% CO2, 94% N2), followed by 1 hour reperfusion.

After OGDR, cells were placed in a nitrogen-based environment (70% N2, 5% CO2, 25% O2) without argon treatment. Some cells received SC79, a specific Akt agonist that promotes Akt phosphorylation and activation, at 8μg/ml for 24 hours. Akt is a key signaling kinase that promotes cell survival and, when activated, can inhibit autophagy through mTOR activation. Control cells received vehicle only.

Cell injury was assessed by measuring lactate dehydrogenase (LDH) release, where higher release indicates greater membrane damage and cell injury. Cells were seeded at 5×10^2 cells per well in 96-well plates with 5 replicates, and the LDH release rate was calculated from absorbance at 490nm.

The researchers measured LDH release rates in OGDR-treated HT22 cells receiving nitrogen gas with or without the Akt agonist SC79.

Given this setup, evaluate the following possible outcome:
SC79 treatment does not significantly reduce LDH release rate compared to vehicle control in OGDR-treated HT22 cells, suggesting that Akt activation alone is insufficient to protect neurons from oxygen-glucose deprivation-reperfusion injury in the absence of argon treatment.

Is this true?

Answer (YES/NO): NO